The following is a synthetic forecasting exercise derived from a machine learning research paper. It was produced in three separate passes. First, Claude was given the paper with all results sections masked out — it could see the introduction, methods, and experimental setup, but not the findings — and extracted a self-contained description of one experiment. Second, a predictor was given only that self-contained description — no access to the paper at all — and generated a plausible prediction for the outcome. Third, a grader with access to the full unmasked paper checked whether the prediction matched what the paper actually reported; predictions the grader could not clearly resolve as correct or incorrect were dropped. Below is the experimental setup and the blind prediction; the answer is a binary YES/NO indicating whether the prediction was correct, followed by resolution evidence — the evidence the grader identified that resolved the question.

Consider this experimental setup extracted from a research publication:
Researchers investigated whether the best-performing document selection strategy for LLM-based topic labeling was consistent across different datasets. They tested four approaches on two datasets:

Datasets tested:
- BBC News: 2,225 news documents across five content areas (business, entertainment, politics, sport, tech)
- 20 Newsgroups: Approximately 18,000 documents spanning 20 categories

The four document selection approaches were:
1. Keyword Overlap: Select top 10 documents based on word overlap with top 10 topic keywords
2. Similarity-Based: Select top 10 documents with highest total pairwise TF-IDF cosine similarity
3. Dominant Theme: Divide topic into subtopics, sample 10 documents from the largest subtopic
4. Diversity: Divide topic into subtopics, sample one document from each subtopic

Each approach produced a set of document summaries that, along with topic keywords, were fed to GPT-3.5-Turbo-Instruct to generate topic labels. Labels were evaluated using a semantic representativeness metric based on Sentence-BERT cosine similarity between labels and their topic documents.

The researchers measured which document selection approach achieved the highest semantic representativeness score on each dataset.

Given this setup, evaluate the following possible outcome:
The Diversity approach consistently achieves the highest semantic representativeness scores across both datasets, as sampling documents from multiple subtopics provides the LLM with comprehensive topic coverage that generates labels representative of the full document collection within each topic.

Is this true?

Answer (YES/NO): NO